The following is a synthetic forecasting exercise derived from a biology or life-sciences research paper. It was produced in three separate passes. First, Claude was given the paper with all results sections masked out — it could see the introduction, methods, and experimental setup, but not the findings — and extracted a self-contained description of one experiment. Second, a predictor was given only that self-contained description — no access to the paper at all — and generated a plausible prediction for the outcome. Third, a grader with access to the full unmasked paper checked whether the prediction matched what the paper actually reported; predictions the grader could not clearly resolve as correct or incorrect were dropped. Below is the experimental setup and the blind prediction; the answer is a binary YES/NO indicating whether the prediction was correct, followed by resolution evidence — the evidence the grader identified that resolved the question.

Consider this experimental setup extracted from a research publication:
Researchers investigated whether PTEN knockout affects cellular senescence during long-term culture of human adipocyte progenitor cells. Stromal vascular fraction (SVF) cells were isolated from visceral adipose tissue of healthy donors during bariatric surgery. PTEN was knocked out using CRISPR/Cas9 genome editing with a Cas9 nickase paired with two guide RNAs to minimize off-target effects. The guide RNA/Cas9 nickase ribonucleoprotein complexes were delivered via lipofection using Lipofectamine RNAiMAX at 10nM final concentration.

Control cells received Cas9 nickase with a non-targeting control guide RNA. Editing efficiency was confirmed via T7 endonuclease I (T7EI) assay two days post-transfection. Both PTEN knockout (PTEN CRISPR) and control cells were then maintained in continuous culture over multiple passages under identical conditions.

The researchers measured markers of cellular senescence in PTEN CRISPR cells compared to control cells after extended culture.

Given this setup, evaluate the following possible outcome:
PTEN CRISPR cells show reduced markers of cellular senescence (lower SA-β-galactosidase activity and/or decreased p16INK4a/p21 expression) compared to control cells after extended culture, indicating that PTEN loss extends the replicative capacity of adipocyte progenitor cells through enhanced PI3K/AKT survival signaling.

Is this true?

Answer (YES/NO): YES